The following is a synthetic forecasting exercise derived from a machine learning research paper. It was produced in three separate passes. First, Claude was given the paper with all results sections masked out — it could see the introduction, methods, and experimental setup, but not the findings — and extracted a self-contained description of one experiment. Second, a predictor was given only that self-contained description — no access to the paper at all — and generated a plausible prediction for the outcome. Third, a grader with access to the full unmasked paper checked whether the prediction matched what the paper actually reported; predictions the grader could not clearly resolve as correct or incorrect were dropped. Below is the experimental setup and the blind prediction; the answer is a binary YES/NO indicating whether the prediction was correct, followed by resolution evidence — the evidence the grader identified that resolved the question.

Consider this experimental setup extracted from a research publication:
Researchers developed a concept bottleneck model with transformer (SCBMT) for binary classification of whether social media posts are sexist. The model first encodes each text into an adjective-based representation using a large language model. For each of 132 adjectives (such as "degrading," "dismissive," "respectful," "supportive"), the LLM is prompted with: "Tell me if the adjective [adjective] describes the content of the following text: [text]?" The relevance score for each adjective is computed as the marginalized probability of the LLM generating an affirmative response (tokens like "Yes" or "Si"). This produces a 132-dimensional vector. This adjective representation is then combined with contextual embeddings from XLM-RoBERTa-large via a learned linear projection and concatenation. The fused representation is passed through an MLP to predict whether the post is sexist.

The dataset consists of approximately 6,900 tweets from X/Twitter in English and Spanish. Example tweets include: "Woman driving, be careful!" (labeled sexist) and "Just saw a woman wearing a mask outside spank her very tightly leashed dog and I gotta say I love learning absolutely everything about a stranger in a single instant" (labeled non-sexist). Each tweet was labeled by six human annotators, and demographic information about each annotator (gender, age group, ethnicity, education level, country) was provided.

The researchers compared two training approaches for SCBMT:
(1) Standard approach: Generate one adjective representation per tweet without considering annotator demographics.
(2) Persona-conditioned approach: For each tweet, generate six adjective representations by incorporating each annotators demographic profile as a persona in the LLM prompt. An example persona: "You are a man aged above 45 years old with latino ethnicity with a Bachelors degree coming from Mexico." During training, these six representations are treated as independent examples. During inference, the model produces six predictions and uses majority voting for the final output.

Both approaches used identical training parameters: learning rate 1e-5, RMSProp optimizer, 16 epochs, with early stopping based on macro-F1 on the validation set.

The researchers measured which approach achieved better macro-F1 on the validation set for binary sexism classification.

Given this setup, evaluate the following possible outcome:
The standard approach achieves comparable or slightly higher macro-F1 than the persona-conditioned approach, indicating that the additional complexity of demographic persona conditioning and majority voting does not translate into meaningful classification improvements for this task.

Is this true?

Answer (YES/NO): NO